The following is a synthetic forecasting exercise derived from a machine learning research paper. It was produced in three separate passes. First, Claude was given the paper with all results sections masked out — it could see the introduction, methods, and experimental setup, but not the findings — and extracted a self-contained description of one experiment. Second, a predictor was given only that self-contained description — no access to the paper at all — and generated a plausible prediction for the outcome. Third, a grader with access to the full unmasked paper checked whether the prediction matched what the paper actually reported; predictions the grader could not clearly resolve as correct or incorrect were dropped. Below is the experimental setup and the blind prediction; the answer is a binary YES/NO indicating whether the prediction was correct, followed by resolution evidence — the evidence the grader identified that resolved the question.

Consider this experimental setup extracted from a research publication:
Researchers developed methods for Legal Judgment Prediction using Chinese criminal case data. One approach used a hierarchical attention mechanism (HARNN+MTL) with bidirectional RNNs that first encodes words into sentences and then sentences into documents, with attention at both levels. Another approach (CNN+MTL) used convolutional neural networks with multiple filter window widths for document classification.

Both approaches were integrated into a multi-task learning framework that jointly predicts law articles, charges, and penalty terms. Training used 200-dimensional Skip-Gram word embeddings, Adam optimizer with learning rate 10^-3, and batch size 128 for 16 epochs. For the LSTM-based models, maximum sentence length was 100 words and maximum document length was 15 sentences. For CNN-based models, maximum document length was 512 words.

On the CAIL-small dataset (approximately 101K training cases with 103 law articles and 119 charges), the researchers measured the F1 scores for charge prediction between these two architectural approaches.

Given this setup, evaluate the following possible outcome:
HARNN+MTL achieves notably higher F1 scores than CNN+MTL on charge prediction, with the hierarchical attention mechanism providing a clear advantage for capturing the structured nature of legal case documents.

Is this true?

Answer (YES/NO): YES